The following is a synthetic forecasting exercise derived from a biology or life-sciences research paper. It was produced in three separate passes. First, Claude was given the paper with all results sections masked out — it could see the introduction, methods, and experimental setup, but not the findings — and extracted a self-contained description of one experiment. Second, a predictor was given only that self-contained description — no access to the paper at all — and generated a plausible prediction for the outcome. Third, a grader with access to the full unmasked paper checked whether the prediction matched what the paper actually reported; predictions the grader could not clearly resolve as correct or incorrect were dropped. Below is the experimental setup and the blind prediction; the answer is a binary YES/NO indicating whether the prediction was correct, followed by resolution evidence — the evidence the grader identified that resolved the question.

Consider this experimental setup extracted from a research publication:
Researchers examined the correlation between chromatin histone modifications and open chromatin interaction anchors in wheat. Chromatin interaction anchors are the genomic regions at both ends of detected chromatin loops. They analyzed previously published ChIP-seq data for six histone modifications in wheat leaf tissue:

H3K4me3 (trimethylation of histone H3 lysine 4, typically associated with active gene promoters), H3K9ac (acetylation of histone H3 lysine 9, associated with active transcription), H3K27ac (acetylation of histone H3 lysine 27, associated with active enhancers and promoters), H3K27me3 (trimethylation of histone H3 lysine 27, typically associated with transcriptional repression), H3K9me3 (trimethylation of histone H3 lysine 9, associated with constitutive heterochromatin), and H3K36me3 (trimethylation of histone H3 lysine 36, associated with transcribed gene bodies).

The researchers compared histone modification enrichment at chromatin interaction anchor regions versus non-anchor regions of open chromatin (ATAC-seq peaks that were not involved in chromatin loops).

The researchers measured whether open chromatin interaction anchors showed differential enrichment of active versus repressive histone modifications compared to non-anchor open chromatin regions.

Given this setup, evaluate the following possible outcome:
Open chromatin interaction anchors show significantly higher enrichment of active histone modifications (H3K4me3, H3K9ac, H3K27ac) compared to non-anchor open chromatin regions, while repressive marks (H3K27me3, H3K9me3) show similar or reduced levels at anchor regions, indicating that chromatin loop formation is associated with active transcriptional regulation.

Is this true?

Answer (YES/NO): NO